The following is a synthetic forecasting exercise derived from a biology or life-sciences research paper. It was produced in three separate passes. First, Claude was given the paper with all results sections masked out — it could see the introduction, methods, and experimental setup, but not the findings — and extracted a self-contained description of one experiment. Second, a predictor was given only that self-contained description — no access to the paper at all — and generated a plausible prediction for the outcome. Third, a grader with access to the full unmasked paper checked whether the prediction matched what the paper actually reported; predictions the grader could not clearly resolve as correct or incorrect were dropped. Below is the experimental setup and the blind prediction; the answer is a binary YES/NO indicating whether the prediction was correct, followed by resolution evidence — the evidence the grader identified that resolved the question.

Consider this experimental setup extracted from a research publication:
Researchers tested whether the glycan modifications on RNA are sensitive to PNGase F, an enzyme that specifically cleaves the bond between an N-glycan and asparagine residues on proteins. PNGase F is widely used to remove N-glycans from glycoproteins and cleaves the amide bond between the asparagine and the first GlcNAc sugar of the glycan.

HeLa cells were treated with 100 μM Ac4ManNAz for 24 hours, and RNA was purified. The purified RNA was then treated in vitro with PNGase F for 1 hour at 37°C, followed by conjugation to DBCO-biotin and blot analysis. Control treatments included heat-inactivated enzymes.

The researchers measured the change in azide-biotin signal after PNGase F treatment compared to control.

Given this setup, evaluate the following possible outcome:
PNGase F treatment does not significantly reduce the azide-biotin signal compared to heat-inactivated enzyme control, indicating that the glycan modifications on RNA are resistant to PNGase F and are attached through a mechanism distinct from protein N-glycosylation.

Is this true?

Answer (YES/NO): NO